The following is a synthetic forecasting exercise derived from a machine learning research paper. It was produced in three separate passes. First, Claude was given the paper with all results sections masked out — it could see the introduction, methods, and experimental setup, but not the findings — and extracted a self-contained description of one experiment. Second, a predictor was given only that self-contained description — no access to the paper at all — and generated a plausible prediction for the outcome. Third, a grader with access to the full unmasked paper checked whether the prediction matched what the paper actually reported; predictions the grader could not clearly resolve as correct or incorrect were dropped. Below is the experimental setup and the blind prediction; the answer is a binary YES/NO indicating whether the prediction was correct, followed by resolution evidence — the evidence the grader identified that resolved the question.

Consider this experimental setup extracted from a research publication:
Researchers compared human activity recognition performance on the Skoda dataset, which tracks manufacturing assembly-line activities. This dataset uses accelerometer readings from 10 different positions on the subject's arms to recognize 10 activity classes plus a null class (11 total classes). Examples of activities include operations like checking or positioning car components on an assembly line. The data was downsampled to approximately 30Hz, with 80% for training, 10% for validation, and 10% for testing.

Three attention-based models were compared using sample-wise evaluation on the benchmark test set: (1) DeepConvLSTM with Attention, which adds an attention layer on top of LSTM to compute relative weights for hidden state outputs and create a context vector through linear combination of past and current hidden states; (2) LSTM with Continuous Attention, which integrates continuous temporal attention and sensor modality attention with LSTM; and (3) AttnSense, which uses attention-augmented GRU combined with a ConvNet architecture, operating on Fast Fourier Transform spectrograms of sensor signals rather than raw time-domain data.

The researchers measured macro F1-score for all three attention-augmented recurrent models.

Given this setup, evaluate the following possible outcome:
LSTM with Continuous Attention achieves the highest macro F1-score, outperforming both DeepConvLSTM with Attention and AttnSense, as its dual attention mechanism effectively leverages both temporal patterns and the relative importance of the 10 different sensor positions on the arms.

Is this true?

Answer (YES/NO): YES